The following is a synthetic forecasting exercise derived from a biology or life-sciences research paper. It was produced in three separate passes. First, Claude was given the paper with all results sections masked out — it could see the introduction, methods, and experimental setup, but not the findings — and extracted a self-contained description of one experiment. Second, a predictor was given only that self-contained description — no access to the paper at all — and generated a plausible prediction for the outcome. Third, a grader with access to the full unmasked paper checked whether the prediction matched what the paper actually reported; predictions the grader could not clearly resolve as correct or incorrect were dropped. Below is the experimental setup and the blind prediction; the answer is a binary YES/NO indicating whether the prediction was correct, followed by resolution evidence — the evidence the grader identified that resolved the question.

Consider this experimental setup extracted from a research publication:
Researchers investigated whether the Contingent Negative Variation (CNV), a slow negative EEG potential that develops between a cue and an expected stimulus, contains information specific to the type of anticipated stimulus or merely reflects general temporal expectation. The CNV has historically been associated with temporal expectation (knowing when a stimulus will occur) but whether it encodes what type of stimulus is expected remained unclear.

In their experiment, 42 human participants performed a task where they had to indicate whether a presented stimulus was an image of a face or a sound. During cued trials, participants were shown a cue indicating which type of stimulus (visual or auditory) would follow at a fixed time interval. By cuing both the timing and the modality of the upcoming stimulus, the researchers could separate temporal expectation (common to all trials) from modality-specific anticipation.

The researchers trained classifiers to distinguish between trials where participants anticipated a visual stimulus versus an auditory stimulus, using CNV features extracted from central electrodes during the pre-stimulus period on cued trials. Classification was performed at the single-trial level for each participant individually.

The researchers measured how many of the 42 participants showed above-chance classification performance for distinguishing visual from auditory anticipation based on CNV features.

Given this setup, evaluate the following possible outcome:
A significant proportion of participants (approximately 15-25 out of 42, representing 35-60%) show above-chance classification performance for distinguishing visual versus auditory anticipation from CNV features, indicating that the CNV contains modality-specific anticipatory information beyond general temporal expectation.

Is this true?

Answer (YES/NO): NO